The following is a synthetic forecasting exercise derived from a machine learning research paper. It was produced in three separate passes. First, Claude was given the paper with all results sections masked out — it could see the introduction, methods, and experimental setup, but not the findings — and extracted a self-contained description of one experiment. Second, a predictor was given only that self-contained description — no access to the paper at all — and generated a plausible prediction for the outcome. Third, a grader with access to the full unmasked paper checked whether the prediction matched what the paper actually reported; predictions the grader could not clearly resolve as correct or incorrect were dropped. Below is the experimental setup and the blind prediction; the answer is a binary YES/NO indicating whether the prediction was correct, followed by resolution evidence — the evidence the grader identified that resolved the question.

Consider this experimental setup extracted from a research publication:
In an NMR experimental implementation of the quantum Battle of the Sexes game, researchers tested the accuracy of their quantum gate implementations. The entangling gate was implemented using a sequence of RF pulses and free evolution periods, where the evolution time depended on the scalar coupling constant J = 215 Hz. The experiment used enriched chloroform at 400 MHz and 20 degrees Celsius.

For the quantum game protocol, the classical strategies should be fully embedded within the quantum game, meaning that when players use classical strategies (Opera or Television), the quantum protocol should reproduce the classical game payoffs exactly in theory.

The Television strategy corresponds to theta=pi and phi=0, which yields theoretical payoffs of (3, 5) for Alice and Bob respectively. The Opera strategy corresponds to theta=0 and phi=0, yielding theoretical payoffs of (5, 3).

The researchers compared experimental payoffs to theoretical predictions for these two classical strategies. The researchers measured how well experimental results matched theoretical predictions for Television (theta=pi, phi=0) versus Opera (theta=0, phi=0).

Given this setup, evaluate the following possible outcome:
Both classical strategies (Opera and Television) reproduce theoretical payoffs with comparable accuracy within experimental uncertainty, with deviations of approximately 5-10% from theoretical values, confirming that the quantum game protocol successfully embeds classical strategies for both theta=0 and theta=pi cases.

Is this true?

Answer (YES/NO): NO